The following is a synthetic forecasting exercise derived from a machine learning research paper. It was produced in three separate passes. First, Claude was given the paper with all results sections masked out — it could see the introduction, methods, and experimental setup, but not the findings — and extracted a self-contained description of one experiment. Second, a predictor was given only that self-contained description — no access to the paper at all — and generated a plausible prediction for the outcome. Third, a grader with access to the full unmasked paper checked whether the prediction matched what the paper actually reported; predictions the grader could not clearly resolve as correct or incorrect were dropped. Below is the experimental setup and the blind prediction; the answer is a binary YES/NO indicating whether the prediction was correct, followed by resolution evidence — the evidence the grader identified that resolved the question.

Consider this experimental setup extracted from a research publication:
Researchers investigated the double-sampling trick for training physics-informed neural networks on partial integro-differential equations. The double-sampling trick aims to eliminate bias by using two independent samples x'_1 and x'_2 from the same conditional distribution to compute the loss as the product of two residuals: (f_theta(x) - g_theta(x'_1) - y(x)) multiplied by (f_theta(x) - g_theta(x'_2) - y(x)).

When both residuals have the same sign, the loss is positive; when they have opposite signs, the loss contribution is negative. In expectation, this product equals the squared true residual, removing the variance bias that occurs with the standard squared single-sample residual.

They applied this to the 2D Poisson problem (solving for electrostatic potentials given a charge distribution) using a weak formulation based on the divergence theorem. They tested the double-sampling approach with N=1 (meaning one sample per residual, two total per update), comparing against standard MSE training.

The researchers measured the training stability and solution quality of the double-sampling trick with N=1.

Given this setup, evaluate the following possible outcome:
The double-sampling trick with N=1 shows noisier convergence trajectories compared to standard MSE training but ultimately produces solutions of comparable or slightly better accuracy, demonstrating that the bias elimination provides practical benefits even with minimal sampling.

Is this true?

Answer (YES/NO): NO